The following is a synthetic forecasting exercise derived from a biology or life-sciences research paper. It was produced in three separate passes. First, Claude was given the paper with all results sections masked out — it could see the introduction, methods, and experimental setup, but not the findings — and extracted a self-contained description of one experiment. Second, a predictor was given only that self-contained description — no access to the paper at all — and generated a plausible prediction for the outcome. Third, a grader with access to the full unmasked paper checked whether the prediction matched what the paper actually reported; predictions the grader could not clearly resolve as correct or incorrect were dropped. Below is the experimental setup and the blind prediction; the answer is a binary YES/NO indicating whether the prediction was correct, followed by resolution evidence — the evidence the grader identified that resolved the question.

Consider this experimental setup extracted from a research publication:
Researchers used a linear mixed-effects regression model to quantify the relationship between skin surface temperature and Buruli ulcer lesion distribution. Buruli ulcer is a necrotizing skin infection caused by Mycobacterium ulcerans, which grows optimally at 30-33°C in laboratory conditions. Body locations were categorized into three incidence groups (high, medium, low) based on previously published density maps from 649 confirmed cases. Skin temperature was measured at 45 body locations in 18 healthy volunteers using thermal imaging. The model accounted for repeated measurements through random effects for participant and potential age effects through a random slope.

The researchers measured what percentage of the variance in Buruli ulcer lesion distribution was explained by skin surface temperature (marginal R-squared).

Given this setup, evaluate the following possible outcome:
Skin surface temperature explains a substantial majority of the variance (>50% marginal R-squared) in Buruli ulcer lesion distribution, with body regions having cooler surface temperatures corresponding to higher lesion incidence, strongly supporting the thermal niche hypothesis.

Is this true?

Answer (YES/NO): NO